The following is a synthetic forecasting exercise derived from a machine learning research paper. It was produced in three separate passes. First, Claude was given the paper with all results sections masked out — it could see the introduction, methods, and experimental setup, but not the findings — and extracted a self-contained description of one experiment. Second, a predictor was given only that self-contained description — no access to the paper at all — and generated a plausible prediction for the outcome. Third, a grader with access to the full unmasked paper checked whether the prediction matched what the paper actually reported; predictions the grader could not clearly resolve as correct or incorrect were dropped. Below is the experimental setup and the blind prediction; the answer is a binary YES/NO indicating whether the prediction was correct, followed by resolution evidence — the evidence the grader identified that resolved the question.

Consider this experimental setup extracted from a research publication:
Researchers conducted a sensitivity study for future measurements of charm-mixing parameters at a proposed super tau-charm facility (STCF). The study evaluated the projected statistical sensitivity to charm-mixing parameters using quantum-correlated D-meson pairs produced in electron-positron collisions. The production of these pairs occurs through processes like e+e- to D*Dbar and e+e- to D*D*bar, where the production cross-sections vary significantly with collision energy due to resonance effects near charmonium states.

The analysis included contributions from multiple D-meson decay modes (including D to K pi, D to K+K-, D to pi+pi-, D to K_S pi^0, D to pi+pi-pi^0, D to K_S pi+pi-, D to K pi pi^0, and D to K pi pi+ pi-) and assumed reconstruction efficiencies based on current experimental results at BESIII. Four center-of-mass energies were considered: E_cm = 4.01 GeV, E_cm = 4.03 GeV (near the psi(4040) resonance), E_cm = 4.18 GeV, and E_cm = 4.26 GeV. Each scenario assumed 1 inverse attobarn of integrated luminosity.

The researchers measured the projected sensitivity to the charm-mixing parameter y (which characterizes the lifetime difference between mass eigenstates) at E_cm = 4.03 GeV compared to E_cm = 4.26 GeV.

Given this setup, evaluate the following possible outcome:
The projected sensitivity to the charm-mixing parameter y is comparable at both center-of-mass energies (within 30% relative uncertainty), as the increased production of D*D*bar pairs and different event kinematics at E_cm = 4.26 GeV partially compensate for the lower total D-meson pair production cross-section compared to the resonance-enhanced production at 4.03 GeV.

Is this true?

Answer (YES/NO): NO